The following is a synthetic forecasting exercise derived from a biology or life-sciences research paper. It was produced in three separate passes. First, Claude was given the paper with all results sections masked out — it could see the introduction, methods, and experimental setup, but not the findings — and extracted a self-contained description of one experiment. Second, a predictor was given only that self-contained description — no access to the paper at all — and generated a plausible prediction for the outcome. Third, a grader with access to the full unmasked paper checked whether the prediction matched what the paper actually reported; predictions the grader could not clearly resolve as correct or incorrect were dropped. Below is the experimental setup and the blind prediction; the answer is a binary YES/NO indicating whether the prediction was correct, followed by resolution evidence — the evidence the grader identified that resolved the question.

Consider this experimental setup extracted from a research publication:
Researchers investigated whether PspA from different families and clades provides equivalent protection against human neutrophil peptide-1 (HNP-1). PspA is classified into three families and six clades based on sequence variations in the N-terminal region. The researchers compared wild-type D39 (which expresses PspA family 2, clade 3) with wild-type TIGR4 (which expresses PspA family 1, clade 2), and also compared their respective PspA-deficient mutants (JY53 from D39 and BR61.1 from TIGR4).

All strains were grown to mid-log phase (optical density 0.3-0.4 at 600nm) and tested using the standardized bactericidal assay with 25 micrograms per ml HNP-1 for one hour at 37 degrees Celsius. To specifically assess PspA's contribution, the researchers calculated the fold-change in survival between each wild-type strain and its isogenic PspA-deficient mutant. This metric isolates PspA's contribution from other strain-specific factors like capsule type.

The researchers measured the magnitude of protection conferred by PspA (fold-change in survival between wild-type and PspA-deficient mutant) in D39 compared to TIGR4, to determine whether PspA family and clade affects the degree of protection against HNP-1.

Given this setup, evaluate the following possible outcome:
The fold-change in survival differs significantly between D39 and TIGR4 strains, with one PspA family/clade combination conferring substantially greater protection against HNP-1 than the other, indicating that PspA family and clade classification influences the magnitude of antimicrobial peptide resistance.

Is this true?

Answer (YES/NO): YES